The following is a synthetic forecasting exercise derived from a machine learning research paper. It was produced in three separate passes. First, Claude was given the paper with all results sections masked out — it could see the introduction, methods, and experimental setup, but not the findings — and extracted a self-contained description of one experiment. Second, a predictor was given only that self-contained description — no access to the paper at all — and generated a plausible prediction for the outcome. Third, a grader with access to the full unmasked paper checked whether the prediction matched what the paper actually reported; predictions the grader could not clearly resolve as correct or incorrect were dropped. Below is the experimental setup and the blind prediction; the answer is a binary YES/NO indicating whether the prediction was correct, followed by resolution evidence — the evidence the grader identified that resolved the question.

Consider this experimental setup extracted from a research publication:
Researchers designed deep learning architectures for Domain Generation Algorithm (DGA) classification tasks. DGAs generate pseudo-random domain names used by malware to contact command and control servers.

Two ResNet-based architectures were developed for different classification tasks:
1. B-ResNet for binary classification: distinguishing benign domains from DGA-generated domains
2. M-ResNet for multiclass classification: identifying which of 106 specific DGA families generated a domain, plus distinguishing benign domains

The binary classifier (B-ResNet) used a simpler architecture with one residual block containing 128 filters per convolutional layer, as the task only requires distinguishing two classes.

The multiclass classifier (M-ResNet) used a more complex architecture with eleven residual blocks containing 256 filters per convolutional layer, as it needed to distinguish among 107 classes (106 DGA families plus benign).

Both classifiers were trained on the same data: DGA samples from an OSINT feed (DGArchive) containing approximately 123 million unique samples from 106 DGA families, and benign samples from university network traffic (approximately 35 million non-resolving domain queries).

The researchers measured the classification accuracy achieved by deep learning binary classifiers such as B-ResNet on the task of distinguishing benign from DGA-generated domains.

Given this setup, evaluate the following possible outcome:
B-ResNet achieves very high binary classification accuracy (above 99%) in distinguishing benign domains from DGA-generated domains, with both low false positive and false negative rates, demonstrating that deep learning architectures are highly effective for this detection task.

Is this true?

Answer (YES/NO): YES